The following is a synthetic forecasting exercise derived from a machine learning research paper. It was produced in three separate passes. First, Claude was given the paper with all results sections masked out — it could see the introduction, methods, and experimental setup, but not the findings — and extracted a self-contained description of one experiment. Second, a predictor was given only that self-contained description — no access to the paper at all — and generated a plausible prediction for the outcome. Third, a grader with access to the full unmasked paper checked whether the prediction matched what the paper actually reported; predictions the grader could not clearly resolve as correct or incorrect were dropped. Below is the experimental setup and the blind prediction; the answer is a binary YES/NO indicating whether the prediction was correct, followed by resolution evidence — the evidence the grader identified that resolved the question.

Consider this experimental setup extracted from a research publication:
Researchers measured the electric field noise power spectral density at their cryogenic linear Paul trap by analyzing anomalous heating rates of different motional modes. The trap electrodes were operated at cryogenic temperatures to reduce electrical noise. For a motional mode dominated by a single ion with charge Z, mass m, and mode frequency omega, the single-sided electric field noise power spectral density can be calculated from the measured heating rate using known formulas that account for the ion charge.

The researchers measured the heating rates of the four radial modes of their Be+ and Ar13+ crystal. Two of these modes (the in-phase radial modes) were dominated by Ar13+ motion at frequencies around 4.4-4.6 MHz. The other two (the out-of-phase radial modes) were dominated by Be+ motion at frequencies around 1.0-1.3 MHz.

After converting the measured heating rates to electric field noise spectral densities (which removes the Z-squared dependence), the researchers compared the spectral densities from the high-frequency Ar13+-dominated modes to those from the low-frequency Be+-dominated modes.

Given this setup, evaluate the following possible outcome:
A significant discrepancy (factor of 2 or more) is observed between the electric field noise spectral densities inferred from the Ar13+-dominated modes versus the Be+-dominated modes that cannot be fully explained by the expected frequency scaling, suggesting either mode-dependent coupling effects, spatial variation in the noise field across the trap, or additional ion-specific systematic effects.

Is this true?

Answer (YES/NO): NO